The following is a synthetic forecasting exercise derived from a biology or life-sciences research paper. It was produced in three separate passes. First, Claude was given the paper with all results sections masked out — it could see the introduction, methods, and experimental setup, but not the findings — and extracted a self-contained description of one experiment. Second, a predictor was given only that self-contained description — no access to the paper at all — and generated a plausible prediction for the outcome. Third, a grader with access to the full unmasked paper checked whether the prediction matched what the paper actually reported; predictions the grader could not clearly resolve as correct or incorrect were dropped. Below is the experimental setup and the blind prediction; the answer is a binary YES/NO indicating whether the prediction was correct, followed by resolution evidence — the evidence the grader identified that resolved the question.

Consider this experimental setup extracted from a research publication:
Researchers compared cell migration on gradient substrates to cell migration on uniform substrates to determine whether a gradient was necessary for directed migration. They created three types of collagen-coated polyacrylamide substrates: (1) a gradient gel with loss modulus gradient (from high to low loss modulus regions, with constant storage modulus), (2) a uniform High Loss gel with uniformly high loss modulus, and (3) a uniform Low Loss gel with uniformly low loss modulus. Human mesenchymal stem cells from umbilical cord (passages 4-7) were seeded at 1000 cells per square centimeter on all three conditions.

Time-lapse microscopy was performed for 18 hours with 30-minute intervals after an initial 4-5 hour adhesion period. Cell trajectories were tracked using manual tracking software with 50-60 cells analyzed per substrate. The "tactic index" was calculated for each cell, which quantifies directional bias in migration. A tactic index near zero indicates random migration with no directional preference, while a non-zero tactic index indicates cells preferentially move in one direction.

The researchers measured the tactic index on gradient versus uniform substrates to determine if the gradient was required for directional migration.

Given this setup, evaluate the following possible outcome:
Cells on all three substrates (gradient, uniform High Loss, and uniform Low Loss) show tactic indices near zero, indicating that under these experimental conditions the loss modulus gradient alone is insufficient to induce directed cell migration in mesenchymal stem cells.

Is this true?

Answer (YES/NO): NO